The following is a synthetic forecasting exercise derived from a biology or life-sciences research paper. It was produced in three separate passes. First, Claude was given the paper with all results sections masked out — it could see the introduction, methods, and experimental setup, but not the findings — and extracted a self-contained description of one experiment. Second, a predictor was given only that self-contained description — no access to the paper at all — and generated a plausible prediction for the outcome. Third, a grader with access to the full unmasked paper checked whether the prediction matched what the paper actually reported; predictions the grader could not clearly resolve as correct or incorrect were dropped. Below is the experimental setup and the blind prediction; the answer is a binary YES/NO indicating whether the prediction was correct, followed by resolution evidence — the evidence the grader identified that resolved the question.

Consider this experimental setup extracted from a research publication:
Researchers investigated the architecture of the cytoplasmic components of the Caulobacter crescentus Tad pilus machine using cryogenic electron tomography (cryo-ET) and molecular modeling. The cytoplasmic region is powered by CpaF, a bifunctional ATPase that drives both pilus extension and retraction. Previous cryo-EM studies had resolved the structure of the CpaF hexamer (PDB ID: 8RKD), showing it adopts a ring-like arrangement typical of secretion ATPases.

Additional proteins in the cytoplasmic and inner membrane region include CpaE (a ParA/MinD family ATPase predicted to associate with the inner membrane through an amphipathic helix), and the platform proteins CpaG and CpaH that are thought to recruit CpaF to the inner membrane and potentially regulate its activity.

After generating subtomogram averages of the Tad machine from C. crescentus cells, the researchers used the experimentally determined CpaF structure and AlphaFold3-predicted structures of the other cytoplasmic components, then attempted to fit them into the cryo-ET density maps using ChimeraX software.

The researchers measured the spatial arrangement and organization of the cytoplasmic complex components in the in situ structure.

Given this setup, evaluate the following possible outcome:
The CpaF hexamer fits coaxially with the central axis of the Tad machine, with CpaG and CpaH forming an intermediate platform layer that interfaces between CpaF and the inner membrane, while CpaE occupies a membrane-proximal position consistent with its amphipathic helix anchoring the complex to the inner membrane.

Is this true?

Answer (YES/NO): NO